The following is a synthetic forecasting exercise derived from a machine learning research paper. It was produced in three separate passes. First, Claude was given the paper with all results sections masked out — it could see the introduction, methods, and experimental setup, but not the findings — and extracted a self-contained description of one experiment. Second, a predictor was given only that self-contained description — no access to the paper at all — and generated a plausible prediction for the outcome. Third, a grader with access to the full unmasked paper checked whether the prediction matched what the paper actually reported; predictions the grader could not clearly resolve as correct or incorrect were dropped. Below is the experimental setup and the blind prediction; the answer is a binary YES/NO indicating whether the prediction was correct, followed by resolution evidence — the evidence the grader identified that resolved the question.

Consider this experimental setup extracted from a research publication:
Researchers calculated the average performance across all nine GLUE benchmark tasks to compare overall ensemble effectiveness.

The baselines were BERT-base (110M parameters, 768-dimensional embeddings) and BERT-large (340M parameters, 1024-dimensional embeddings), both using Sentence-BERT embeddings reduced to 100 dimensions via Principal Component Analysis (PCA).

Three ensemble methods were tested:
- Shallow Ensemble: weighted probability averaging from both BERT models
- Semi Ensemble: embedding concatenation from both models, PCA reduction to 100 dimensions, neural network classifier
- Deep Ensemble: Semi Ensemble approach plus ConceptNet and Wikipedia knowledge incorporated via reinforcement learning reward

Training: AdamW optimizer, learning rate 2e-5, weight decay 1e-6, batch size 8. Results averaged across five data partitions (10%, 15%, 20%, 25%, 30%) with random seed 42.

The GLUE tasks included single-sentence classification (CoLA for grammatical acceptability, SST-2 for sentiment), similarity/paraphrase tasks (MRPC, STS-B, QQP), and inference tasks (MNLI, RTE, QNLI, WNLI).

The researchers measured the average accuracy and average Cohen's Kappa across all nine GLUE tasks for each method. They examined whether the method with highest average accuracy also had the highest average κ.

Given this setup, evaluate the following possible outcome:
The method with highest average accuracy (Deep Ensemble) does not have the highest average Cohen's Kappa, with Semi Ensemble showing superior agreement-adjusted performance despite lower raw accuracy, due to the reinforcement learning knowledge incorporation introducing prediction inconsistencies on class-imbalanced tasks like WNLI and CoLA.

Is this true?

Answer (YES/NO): NO